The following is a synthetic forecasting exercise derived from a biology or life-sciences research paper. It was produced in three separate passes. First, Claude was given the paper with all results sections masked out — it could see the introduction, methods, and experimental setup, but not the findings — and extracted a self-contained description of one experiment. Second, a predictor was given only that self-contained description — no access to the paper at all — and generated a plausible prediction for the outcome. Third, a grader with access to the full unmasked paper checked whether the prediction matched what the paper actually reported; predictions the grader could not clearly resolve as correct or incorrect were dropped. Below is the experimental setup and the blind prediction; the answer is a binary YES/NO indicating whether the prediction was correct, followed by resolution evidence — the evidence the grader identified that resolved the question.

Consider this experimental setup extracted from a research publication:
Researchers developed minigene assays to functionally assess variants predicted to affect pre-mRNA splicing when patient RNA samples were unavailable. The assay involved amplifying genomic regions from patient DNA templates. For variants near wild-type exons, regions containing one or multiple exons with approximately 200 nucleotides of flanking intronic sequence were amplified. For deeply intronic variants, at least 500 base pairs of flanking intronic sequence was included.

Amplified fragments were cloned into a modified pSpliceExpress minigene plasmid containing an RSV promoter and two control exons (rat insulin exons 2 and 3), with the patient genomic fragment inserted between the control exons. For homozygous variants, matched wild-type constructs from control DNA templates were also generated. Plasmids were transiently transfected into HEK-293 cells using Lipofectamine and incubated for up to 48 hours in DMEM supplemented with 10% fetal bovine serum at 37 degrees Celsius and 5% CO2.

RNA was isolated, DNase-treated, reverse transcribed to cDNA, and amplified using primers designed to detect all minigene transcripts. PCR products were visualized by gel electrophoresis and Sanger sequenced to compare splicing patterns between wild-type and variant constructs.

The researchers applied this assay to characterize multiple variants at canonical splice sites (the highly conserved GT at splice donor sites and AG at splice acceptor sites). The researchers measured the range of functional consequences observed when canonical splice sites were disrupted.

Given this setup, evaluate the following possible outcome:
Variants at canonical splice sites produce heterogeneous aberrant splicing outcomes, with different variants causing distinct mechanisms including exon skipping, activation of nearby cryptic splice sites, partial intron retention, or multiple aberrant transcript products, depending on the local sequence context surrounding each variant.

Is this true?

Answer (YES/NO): YES